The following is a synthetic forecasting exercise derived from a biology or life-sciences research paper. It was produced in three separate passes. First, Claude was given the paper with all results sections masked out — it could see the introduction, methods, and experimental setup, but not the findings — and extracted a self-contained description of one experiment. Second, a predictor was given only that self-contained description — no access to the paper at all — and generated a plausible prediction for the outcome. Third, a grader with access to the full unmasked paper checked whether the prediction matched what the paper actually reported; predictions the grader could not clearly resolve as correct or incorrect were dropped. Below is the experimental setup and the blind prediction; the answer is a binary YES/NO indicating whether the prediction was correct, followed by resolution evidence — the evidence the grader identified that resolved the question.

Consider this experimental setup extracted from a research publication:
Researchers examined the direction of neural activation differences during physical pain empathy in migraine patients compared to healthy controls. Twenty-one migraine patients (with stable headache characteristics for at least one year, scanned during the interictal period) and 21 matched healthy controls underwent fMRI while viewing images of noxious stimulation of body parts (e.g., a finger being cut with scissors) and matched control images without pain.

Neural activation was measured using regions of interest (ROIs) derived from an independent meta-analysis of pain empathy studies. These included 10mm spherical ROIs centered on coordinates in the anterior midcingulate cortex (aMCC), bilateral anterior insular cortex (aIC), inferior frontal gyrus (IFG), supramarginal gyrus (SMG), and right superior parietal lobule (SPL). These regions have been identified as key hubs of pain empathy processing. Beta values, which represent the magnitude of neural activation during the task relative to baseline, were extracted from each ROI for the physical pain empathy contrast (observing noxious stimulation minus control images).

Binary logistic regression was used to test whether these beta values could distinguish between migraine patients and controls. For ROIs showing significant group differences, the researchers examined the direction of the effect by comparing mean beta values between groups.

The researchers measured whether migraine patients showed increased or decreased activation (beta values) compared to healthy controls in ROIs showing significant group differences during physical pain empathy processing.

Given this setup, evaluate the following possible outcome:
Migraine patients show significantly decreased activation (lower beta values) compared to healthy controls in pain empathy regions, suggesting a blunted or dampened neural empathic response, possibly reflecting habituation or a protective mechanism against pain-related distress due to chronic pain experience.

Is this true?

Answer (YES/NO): NO